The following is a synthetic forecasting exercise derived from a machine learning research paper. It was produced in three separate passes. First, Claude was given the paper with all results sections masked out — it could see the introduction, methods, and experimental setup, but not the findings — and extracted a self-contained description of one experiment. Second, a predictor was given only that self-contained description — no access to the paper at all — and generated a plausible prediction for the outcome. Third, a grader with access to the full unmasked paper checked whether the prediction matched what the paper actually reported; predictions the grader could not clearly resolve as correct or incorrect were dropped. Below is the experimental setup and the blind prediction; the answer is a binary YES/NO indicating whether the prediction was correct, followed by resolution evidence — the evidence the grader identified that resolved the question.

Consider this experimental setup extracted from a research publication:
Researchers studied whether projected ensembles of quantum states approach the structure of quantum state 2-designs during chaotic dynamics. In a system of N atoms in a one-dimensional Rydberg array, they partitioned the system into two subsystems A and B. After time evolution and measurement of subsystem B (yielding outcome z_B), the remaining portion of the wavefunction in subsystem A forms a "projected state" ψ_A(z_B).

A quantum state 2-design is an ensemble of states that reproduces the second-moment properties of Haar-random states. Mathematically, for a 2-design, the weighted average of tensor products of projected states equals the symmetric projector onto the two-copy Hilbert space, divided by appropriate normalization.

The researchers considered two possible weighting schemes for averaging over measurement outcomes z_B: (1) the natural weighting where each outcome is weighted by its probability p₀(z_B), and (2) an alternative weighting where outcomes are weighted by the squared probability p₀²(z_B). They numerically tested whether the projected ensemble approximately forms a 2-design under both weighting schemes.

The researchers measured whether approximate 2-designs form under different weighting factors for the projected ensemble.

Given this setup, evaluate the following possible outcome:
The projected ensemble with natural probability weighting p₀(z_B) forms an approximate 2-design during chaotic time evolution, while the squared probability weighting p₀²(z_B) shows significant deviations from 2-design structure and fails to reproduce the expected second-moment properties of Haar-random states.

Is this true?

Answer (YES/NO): NO